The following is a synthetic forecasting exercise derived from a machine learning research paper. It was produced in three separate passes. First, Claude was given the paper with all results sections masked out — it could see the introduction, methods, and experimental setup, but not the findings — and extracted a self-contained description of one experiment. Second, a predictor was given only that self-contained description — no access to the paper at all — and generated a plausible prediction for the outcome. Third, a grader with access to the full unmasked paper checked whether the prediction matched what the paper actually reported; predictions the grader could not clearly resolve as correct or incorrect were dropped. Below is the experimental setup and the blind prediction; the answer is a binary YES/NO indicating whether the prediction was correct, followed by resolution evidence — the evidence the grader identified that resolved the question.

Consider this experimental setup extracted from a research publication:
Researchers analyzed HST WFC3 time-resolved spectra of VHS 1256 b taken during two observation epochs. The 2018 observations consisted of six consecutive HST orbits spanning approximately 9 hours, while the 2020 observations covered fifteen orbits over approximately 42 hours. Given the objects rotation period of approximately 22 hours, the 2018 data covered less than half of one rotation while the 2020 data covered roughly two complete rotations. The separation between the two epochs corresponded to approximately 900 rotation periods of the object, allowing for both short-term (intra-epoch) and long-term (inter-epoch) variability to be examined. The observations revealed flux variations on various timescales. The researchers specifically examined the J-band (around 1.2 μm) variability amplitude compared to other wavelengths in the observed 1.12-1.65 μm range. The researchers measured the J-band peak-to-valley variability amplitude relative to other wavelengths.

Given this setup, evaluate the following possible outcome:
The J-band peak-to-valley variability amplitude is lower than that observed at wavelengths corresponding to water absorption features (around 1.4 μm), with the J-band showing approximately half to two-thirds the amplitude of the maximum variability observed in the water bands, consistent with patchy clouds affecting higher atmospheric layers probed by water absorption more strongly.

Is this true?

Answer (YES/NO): NO